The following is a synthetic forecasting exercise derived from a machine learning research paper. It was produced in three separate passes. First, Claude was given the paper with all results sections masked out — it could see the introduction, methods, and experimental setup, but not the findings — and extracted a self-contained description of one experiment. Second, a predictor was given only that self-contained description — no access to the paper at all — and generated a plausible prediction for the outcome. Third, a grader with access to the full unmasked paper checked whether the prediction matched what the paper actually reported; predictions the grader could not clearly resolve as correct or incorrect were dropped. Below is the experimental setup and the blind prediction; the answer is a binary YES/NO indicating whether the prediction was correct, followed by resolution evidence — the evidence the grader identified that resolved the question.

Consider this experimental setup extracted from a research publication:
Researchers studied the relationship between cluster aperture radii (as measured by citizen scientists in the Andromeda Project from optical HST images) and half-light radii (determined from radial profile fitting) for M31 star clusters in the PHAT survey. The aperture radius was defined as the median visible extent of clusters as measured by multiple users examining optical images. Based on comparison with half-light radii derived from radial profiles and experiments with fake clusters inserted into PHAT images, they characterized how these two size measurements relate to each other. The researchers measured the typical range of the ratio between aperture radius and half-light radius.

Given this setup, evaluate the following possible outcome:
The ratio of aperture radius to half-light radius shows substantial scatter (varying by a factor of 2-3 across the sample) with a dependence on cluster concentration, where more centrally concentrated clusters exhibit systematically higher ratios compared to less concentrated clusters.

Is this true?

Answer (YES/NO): NO